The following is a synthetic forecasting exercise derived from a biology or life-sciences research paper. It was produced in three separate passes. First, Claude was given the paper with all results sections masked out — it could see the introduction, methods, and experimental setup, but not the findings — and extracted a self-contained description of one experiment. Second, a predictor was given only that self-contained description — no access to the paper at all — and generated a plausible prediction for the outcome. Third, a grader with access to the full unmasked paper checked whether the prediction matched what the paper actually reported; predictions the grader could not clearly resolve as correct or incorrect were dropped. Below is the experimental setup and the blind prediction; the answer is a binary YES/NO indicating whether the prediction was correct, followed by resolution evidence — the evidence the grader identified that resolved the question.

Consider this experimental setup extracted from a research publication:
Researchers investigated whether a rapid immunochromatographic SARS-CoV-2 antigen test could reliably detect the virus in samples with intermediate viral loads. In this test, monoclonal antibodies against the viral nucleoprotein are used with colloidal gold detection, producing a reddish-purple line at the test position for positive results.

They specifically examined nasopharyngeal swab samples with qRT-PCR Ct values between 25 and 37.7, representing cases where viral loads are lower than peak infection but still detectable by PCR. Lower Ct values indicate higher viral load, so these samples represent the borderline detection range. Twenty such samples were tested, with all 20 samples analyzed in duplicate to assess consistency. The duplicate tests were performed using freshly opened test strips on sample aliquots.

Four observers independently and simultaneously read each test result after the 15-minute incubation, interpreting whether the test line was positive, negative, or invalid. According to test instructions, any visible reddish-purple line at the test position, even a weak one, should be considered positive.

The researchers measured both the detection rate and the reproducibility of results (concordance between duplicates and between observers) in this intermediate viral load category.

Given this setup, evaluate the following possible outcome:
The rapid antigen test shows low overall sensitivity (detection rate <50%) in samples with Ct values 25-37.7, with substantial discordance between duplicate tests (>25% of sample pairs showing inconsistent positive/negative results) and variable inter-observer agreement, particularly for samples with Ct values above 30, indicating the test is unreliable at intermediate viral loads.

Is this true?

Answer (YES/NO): NO